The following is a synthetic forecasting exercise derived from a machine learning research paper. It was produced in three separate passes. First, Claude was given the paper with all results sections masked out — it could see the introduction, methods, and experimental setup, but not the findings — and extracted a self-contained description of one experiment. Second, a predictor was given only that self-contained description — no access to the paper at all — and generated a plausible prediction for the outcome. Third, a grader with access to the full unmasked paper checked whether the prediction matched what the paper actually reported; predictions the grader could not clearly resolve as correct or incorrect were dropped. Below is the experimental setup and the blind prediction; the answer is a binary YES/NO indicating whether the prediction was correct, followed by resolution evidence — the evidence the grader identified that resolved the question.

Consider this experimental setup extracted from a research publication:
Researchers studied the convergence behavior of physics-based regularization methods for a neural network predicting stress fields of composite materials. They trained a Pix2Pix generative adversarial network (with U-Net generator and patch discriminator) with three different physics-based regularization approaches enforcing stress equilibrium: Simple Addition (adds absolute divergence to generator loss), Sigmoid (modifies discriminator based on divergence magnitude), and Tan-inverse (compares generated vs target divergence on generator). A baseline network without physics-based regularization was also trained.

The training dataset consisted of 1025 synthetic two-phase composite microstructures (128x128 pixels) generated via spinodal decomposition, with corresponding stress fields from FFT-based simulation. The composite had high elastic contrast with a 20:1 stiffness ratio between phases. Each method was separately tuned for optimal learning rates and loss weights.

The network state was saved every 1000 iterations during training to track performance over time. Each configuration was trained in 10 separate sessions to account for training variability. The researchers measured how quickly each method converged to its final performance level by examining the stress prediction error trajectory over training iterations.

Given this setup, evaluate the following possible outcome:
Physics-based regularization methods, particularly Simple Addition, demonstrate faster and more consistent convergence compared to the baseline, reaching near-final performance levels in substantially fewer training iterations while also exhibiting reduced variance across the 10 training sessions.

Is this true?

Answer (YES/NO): NO